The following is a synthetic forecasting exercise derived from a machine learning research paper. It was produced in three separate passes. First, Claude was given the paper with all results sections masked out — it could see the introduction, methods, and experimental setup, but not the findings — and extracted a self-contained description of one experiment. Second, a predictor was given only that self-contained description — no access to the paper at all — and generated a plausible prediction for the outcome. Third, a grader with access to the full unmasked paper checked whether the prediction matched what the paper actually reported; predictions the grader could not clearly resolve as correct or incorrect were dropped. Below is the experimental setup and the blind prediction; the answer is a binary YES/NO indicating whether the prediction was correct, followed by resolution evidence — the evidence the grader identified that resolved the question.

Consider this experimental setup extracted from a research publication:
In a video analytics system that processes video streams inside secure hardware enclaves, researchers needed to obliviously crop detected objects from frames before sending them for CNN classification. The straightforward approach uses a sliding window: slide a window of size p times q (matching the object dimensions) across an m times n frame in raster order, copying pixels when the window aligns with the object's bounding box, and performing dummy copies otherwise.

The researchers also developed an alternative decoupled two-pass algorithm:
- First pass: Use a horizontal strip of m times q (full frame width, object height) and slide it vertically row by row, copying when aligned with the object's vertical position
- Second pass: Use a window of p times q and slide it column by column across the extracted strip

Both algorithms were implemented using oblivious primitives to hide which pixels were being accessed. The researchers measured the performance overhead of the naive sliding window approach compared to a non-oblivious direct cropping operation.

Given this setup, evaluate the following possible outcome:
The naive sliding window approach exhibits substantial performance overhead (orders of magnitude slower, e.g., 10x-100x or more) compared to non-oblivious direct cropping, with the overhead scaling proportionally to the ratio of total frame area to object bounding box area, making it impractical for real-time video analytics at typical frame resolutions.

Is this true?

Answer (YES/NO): YES